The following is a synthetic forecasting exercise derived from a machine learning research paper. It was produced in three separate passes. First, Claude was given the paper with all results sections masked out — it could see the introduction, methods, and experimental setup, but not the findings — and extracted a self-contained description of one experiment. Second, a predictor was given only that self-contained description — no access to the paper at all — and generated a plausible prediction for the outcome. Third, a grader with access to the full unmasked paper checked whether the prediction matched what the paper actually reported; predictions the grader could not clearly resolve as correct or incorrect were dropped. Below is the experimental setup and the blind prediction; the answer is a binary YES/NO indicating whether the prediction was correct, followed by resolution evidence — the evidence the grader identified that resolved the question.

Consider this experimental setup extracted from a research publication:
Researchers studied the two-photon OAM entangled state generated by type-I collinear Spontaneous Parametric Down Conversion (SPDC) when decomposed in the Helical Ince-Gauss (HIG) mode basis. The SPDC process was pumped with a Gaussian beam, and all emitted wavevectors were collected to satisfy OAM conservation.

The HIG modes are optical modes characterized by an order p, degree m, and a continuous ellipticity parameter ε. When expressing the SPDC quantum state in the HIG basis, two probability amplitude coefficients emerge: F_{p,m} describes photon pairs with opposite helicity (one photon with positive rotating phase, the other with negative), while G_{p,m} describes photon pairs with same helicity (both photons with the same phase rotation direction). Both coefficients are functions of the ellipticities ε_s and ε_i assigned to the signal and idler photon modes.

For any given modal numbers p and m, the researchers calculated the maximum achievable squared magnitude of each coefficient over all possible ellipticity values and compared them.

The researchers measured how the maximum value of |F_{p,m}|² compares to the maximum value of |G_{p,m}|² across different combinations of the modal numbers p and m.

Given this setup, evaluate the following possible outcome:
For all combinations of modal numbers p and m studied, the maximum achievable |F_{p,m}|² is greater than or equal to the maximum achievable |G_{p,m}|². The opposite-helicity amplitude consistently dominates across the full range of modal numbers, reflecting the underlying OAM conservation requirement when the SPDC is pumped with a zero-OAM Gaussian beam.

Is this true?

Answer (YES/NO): YES